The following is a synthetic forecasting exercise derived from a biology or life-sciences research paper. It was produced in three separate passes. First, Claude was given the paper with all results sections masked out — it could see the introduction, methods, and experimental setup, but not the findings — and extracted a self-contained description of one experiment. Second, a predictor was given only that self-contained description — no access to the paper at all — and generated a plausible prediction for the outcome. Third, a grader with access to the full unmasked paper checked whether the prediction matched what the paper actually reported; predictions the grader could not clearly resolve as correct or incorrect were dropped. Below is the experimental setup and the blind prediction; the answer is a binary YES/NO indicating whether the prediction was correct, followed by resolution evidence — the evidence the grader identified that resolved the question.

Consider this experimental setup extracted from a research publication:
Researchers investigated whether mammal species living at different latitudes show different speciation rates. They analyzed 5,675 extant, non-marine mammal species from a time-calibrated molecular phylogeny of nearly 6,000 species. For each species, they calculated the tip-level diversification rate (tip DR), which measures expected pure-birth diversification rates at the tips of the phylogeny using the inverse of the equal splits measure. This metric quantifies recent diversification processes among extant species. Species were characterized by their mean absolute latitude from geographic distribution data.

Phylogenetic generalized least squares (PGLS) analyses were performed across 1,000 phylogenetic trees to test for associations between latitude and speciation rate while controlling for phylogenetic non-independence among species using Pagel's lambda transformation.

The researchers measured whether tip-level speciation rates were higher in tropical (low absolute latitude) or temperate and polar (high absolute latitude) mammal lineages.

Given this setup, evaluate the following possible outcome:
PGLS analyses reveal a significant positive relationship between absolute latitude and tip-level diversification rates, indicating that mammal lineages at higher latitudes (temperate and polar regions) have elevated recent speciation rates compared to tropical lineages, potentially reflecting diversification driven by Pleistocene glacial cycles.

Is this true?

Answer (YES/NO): NO